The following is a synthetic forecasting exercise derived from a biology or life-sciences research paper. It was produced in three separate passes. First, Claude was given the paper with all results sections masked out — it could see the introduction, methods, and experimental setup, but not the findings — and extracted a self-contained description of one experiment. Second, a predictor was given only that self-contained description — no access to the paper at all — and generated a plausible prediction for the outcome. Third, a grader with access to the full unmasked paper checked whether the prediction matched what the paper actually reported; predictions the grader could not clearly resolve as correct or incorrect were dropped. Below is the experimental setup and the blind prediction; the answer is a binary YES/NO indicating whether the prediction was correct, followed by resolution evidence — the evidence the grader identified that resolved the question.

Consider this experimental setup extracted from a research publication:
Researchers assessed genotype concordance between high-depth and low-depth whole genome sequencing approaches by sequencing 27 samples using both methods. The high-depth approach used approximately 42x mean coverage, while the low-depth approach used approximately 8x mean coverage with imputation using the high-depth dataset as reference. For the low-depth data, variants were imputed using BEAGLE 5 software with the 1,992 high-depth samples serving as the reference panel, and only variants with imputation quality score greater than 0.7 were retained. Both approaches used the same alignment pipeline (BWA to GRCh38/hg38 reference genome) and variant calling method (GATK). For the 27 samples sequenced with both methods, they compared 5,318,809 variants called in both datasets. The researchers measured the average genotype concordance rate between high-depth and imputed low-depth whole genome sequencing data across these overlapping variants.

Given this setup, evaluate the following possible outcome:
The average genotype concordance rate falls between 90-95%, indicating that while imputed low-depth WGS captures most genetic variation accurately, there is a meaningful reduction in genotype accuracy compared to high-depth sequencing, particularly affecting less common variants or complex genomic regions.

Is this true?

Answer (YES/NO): NO